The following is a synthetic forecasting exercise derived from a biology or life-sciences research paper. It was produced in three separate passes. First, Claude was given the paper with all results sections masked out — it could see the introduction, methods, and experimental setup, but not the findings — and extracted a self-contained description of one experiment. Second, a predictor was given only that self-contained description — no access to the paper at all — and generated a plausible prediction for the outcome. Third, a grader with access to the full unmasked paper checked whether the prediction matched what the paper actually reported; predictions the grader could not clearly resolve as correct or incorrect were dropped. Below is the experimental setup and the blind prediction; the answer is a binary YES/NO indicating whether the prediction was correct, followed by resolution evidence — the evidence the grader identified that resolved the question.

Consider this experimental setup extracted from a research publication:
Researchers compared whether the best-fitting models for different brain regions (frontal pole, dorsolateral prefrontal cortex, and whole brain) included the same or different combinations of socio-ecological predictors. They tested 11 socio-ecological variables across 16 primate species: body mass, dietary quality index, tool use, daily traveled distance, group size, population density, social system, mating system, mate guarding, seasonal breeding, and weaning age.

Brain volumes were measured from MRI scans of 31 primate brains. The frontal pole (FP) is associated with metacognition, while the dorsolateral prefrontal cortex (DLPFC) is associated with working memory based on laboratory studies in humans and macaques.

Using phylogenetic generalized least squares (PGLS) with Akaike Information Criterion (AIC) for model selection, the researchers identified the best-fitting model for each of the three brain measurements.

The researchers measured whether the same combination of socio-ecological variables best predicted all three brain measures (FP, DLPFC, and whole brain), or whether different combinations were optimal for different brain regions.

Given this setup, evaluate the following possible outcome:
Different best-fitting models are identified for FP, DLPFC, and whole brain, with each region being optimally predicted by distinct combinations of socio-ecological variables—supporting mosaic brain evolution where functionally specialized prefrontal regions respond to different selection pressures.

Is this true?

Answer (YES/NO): NO